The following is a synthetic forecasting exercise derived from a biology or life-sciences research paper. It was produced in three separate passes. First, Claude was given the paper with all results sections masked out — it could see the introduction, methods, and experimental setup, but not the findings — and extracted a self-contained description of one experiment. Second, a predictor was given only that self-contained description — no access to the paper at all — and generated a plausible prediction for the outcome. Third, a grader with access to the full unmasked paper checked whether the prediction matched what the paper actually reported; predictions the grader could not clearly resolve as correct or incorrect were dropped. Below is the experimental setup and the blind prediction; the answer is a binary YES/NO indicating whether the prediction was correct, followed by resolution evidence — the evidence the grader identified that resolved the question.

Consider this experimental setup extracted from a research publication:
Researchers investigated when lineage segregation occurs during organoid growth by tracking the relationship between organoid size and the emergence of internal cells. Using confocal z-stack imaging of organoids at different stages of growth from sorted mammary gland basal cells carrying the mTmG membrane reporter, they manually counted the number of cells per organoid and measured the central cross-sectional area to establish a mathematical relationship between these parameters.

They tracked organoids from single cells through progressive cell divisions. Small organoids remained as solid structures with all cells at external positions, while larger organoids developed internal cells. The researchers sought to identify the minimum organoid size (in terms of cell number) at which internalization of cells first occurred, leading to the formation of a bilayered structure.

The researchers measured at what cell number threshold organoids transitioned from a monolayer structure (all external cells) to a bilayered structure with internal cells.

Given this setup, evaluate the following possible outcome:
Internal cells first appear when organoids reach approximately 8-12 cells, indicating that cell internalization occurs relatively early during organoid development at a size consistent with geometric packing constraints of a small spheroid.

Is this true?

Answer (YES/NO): NO